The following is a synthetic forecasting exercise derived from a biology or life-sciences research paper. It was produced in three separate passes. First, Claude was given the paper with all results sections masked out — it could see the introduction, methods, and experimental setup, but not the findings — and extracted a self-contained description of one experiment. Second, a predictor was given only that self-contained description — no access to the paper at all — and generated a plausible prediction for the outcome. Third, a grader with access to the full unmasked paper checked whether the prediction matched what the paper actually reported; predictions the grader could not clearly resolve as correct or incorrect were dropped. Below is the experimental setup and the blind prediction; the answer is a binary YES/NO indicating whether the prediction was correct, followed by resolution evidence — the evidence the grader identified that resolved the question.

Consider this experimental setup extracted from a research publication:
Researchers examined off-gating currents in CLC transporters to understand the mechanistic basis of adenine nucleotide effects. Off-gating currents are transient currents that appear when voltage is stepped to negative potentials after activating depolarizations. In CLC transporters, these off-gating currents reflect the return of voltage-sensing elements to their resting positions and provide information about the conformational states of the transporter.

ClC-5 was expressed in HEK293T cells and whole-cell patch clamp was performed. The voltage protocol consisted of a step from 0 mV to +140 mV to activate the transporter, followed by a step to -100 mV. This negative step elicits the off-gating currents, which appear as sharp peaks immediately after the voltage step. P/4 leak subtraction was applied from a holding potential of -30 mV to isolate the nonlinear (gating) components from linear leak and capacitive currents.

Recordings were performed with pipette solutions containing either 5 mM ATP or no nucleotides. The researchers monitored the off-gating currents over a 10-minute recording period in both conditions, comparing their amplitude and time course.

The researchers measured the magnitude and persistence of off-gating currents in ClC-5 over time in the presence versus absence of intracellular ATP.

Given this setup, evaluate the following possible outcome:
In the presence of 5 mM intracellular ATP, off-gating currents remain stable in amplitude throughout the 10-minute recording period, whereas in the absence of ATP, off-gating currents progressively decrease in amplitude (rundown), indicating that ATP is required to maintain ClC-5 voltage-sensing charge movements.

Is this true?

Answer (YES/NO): NO